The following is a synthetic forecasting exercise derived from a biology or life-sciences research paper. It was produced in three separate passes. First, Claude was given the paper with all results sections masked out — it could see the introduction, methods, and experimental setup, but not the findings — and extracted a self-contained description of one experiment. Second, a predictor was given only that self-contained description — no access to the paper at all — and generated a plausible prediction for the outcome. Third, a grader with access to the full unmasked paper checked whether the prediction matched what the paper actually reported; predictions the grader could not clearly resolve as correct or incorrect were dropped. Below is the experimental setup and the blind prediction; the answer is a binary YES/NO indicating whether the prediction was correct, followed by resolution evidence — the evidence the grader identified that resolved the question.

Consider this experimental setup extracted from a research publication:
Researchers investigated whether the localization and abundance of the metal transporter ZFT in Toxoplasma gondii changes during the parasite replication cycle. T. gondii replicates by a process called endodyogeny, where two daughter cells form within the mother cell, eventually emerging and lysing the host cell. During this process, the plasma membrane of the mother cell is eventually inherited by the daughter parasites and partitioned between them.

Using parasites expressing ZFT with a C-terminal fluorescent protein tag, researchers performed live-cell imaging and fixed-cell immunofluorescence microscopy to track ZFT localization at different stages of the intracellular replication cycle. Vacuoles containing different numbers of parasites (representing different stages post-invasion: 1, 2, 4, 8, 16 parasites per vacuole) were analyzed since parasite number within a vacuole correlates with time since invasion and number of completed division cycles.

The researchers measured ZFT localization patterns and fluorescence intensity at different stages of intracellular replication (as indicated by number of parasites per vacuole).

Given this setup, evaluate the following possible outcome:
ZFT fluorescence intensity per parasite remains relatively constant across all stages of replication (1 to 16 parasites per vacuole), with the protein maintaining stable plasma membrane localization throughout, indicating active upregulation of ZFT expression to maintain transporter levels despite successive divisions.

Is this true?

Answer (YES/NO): NO